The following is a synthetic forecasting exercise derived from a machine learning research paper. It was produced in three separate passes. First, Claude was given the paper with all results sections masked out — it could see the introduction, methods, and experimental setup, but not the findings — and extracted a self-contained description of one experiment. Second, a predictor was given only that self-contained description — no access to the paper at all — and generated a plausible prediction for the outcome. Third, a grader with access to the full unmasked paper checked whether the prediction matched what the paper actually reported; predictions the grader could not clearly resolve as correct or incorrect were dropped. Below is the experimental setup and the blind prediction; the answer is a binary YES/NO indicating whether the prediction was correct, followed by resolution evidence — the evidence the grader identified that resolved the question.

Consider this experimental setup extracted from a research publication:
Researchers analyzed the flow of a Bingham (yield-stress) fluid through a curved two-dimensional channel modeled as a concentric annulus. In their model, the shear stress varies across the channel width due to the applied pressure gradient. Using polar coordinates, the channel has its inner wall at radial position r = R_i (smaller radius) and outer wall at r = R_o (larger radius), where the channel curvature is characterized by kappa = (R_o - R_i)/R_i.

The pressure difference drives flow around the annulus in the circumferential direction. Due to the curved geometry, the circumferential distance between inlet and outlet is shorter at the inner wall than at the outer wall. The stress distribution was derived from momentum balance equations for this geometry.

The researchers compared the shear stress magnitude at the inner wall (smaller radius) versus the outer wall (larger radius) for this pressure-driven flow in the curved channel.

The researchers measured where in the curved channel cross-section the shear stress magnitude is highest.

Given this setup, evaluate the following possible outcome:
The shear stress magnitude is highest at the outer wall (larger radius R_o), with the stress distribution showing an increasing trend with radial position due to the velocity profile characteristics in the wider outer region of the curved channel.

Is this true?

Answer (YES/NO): NO